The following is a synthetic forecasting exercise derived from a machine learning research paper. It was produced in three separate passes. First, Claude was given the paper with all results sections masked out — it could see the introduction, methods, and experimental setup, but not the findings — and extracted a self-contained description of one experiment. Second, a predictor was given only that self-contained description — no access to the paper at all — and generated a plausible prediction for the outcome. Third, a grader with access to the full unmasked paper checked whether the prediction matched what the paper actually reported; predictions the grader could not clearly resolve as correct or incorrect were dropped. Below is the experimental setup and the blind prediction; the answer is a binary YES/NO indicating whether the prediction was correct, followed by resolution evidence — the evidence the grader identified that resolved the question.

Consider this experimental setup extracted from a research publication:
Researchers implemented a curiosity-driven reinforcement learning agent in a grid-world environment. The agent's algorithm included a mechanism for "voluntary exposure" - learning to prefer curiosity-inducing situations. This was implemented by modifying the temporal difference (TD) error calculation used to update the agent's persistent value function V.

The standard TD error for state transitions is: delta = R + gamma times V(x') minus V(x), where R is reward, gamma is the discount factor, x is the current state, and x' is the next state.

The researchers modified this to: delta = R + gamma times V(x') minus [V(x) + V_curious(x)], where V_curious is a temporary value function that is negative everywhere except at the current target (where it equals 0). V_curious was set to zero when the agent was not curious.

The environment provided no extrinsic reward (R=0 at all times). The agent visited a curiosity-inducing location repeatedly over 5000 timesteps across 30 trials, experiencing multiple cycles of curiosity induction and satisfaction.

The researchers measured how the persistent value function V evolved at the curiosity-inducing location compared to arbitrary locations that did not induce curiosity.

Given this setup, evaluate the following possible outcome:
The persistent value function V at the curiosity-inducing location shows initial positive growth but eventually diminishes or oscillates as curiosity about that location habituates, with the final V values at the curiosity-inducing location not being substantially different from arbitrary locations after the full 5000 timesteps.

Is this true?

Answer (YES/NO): NO